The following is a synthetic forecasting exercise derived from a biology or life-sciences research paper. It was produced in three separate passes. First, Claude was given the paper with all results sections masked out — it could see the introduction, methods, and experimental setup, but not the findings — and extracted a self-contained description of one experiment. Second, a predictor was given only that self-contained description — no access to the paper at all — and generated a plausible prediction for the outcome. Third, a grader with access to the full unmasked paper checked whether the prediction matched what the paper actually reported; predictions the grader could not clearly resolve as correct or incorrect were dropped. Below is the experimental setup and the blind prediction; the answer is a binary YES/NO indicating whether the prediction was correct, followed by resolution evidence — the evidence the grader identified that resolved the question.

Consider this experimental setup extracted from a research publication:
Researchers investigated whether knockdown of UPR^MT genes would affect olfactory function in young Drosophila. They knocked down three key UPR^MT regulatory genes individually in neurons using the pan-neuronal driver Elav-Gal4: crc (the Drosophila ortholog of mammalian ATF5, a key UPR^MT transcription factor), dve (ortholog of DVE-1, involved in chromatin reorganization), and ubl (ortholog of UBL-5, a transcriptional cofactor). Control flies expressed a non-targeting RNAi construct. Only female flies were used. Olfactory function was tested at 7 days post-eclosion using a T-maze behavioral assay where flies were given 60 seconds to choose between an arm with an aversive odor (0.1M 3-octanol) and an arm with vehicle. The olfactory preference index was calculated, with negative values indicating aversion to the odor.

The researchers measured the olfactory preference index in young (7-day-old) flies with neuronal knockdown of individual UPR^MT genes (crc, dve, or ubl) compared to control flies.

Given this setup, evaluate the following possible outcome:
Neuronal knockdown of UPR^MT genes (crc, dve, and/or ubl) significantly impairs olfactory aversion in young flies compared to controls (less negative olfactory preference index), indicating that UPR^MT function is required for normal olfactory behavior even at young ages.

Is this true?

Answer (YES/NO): YES